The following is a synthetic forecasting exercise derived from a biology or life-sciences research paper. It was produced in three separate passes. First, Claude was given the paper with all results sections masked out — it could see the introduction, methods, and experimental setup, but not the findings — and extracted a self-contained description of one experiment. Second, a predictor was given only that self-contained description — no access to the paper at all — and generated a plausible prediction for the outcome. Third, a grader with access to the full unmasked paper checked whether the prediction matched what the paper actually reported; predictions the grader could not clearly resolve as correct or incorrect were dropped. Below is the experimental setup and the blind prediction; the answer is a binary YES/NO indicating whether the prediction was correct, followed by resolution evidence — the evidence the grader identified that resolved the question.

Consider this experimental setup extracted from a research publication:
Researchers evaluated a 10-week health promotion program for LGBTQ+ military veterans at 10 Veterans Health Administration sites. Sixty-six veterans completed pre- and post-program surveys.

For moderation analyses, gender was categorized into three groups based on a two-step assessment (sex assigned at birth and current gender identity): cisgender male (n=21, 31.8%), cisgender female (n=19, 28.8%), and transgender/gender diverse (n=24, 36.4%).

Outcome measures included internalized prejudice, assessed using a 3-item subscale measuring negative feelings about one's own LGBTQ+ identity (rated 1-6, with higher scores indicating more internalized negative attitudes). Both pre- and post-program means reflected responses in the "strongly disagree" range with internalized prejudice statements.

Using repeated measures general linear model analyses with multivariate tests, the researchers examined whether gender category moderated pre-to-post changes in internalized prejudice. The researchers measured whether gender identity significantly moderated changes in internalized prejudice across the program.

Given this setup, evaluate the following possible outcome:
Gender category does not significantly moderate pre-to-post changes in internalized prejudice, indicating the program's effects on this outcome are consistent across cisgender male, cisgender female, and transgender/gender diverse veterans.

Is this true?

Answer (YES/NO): YES